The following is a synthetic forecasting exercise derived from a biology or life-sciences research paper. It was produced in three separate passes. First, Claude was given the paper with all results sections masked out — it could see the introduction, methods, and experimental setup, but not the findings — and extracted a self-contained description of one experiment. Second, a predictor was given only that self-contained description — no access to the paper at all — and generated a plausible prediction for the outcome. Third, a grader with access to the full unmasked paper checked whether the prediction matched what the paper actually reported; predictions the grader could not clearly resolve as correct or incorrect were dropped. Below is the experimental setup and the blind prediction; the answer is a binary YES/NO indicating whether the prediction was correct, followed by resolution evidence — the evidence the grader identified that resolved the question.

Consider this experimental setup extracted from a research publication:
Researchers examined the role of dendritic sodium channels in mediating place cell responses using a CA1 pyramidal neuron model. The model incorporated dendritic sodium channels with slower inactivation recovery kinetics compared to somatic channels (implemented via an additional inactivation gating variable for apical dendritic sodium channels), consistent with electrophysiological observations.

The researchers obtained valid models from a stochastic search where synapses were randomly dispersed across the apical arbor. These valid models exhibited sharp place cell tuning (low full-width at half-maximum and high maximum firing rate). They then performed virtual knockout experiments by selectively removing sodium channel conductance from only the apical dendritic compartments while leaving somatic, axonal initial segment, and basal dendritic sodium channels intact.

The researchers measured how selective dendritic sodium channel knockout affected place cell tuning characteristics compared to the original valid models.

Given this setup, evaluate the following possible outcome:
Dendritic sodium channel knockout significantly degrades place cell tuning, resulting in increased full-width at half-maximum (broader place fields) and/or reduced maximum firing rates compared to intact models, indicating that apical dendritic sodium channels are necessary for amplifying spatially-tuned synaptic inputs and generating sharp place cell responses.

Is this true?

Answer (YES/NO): YES